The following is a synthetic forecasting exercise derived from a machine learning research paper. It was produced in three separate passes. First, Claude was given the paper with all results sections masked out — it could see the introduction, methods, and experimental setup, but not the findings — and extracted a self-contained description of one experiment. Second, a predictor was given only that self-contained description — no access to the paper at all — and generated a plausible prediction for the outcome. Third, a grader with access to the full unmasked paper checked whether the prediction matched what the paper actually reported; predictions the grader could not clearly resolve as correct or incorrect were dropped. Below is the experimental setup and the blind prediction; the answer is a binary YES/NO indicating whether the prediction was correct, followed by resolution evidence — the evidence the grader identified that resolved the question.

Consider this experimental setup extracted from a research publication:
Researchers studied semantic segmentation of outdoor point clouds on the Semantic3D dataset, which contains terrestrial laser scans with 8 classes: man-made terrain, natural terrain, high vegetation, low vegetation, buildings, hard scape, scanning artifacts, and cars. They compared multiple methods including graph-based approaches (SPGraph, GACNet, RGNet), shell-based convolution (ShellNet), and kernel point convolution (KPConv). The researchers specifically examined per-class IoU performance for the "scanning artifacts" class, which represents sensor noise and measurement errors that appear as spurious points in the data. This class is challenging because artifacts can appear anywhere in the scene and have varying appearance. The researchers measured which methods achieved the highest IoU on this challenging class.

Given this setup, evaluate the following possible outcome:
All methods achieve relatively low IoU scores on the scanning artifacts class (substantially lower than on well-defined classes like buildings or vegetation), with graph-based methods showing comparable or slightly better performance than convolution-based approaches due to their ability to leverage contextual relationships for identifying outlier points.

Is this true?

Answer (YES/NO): NO